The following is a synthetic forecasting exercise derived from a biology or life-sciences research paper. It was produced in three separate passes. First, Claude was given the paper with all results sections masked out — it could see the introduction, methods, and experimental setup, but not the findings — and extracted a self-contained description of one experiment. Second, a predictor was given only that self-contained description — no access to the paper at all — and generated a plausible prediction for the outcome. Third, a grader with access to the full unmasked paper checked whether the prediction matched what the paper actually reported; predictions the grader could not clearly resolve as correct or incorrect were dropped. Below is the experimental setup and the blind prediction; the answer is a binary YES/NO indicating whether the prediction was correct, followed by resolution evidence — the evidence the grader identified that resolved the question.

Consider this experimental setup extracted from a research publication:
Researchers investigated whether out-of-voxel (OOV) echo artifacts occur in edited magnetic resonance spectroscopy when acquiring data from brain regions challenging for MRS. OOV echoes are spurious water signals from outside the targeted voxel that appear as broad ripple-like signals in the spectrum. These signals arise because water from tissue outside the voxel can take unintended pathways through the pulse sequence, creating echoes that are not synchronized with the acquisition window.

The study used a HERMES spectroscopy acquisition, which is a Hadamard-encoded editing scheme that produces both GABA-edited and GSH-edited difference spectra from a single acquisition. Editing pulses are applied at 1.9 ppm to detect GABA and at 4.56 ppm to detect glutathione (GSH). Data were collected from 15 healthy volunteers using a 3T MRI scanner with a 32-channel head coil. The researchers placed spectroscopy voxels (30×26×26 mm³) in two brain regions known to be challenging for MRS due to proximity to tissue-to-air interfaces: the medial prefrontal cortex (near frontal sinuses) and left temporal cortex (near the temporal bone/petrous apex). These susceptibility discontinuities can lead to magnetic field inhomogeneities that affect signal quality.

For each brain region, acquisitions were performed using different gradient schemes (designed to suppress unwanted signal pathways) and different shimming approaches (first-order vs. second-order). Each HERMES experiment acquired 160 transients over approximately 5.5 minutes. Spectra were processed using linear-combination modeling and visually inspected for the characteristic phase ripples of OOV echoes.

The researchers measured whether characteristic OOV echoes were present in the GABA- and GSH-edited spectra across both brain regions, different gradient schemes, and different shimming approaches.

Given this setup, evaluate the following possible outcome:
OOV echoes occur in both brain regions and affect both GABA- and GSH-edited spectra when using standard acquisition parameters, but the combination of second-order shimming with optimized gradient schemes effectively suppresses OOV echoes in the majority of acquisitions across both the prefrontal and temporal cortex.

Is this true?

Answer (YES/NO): NO